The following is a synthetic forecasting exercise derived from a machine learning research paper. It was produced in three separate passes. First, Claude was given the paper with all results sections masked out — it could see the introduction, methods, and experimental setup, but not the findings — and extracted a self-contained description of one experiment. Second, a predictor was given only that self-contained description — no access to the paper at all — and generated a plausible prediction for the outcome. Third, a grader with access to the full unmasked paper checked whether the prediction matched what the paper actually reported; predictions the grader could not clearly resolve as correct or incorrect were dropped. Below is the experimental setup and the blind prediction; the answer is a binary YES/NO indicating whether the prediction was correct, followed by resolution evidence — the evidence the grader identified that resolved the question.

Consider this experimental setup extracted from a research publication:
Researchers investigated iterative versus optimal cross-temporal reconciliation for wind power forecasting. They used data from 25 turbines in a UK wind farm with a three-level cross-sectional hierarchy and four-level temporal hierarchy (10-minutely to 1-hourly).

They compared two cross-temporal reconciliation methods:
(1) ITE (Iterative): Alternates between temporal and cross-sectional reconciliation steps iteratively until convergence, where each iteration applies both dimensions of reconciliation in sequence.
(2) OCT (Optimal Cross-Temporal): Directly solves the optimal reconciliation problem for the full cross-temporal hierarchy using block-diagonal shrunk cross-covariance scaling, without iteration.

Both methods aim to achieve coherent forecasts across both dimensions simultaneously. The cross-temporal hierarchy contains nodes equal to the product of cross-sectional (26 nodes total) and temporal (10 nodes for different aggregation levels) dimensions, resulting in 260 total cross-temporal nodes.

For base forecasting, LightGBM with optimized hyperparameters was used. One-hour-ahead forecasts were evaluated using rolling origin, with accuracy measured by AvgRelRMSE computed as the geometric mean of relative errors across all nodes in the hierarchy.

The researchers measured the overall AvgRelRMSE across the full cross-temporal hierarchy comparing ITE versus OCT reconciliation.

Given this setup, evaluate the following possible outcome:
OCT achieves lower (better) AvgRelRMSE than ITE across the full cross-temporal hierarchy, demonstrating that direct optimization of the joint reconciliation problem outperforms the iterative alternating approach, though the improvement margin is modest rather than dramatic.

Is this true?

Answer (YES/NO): YES